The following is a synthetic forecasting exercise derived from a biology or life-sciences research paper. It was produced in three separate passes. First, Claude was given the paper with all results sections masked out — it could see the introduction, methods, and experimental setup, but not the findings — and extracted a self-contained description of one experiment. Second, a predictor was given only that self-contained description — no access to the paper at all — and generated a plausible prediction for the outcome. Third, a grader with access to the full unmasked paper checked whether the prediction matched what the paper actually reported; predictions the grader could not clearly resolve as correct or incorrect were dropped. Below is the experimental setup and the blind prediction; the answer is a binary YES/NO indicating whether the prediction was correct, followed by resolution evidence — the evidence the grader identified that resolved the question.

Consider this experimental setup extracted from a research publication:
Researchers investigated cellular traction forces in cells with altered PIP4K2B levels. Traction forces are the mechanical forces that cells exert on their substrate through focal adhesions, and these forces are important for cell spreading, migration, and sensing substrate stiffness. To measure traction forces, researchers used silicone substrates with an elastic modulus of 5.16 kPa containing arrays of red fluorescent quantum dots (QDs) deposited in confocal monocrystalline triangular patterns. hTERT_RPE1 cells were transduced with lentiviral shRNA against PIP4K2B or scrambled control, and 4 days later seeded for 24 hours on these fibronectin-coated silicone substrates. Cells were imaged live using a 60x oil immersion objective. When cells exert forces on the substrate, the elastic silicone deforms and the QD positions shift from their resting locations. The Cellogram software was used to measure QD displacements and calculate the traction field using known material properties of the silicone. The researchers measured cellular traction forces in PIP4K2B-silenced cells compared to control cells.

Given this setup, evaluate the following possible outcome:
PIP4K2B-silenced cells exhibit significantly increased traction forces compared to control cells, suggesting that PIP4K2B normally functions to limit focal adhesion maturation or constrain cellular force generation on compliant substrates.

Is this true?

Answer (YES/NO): NO